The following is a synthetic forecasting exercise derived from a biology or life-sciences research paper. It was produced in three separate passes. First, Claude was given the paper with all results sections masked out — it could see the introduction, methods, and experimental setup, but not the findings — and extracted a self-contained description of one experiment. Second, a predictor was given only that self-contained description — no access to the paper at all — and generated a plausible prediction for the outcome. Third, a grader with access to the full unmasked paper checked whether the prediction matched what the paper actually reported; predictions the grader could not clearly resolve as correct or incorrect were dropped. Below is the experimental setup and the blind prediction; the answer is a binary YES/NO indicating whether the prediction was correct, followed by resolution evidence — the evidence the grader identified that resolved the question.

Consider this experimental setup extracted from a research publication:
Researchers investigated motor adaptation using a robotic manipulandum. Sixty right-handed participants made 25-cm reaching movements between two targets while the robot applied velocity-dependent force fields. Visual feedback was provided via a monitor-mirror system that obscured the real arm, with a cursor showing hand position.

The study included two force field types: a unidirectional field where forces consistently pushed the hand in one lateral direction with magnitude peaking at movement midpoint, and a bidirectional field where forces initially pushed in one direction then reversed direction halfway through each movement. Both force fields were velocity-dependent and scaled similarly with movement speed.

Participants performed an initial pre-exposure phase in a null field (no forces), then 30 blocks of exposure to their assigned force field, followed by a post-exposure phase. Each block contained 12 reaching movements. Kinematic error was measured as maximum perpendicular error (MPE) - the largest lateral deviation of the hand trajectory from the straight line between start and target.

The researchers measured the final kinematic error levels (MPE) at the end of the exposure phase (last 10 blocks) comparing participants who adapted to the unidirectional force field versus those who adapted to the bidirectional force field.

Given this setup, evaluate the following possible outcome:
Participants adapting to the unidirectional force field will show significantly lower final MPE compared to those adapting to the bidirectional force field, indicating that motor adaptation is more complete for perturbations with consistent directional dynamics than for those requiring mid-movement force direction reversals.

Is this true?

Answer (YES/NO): YES